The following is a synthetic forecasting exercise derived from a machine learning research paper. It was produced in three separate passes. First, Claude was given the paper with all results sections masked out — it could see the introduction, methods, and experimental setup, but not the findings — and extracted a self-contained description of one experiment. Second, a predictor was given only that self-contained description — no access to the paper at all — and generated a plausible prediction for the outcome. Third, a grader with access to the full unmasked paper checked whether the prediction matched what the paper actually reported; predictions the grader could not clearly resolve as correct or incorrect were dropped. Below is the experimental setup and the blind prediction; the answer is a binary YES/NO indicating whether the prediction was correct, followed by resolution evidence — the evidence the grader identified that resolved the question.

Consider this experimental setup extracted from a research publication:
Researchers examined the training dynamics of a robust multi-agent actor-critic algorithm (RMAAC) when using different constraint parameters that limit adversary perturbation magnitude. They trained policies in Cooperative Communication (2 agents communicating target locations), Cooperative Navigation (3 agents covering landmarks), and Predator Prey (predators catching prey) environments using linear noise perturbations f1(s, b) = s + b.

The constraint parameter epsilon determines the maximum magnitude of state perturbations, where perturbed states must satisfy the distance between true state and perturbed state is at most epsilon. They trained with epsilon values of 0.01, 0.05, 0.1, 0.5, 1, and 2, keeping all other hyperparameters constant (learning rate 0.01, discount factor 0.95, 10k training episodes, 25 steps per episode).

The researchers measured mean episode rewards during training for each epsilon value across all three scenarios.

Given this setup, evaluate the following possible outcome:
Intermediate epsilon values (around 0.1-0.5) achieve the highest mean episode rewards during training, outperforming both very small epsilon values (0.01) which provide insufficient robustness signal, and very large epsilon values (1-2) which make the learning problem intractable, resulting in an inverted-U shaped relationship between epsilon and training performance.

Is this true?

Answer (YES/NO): NO